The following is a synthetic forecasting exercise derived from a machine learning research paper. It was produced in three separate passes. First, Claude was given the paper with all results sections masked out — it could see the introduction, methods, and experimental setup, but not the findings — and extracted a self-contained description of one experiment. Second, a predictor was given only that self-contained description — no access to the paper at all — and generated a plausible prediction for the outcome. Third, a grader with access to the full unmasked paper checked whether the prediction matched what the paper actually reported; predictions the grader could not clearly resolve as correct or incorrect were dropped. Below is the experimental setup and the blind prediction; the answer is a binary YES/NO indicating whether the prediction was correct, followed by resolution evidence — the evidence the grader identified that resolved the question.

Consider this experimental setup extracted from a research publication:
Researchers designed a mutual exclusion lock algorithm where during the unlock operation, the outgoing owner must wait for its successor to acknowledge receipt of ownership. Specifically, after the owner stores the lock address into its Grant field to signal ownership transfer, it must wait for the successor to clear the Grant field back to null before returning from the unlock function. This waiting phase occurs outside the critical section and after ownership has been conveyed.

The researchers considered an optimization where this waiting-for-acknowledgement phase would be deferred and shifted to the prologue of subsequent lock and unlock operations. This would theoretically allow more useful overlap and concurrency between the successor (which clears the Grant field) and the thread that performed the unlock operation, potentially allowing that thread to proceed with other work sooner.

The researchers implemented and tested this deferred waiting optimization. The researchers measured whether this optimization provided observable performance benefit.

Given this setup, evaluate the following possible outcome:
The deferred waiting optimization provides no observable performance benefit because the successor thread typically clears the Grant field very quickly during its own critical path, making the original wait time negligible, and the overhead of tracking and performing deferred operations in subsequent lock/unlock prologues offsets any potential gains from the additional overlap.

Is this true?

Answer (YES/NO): YES